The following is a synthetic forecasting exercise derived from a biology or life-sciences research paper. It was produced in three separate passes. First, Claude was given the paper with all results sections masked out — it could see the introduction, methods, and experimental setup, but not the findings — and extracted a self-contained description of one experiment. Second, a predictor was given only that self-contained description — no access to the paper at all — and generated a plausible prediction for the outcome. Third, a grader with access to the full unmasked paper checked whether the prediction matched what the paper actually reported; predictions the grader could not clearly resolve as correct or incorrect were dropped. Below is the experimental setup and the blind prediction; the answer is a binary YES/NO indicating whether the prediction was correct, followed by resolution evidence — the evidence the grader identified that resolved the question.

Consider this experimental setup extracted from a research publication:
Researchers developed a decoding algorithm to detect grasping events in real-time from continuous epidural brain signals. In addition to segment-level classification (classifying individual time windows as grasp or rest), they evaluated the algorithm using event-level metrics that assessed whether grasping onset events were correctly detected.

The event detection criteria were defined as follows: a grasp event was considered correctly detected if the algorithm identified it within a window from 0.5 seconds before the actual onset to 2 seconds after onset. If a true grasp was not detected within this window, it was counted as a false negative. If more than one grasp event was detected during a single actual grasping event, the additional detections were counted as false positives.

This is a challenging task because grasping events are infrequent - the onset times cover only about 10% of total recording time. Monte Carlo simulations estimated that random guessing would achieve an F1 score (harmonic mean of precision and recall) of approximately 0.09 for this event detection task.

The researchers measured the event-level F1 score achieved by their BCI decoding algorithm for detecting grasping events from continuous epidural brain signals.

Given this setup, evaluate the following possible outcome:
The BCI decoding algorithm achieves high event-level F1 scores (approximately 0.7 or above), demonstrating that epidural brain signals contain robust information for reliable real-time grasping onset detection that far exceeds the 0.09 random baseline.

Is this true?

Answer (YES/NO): YES